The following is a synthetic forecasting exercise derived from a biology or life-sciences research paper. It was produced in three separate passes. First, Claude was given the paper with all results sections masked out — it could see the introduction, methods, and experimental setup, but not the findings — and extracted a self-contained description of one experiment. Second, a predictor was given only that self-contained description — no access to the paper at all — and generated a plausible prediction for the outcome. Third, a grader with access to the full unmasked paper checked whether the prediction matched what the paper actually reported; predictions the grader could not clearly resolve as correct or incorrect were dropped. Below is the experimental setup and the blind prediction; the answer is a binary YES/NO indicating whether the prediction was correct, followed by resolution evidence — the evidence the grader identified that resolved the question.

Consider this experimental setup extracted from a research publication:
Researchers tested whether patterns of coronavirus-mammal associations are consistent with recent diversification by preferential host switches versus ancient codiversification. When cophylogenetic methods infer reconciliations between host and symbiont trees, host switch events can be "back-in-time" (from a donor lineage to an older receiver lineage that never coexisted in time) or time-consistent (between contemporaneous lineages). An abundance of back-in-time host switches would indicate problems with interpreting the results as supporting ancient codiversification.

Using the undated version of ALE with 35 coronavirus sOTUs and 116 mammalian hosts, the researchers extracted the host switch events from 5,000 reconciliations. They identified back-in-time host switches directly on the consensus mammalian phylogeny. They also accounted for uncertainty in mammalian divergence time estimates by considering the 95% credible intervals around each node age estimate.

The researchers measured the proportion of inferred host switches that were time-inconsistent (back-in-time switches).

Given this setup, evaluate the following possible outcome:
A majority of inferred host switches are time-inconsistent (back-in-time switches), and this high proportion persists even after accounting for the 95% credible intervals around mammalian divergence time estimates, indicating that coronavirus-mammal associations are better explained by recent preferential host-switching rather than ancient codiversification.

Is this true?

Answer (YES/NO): NO